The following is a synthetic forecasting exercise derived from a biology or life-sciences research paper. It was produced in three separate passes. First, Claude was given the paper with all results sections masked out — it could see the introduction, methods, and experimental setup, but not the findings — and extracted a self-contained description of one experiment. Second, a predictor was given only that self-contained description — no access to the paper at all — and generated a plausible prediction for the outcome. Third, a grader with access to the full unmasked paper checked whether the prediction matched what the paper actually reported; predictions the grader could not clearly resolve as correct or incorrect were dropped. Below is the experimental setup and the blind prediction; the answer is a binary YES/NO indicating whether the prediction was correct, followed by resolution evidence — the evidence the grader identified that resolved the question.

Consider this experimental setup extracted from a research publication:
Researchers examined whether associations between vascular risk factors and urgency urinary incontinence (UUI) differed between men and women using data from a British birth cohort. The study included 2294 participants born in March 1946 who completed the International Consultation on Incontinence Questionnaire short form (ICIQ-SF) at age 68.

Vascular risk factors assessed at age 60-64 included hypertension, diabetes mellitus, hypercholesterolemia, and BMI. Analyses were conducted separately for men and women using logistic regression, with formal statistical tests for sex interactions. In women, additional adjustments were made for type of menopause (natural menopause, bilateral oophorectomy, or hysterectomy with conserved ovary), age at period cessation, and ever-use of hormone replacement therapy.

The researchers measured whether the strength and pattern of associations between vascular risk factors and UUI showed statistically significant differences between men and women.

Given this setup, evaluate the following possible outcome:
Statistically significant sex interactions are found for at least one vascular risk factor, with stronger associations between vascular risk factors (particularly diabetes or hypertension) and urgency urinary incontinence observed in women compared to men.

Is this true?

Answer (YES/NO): NO